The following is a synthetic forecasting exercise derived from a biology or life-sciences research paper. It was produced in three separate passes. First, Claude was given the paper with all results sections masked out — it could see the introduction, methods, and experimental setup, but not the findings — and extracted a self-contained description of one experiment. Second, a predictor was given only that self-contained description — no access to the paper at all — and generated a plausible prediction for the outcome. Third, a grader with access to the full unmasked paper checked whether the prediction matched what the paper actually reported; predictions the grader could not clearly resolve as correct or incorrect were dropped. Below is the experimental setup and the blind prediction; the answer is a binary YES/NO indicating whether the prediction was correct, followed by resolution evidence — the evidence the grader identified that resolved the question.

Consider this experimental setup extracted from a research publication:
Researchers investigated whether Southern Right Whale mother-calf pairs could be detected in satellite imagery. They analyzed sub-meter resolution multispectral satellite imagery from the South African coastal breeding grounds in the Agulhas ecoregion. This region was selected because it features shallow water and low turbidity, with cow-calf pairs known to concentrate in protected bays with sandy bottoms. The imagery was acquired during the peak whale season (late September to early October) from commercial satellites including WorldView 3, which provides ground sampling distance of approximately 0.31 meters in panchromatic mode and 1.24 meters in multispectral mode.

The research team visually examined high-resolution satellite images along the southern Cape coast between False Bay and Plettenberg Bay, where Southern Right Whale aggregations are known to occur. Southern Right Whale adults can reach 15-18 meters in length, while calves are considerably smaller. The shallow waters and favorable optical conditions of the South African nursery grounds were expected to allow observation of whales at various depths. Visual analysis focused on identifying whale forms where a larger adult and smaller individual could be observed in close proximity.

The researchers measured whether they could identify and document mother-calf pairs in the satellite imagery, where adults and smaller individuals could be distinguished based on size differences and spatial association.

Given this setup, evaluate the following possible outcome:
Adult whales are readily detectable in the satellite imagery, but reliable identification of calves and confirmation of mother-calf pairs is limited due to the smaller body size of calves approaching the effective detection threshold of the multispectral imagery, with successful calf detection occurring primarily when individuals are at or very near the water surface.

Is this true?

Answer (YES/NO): NO